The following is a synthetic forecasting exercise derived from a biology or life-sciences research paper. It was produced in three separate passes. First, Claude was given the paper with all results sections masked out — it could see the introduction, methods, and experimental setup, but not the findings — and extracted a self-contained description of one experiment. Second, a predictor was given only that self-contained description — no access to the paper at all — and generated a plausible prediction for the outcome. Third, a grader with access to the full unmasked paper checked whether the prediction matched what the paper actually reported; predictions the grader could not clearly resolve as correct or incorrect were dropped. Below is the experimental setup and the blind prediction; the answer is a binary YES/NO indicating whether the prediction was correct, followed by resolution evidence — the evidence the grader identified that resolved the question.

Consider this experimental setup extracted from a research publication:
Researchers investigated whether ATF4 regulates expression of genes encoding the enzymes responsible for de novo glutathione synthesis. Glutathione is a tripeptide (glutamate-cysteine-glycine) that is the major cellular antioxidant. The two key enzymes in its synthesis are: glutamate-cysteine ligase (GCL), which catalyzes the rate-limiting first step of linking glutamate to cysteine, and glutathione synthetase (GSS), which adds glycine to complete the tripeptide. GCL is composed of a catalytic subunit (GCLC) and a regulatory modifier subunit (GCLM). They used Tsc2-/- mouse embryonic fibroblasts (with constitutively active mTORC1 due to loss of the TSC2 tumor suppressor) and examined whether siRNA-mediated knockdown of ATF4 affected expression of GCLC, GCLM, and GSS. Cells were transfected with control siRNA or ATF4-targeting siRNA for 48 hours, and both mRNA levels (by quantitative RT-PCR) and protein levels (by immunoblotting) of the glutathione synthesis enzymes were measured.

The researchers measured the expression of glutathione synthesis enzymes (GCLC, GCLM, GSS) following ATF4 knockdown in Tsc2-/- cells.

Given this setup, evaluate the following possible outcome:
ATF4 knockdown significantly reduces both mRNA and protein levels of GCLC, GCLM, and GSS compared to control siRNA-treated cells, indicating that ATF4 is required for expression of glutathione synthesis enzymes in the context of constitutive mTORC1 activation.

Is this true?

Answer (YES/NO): NO